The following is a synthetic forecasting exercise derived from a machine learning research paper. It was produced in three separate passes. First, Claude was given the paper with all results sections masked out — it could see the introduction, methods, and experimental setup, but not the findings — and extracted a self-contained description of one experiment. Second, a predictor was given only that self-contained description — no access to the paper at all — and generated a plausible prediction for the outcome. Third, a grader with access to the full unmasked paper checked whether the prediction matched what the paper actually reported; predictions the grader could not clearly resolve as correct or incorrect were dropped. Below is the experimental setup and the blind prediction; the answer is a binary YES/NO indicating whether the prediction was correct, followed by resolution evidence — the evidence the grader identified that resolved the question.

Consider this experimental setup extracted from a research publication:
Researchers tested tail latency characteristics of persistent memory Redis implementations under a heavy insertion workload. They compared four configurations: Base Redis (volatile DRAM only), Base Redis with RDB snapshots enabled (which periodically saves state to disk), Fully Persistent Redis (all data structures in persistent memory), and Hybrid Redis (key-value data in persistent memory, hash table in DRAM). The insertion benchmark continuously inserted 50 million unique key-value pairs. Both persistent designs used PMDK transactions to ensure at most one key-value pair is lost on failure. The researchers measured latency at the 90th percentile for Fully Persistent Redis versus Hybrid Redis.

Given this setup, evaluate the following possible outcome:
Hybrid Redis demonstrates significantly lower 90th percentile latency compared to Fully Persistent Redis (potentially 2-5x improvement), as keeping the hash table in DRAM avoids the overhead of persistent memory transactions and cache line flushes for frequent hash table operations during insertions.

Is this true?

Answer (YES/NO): YES